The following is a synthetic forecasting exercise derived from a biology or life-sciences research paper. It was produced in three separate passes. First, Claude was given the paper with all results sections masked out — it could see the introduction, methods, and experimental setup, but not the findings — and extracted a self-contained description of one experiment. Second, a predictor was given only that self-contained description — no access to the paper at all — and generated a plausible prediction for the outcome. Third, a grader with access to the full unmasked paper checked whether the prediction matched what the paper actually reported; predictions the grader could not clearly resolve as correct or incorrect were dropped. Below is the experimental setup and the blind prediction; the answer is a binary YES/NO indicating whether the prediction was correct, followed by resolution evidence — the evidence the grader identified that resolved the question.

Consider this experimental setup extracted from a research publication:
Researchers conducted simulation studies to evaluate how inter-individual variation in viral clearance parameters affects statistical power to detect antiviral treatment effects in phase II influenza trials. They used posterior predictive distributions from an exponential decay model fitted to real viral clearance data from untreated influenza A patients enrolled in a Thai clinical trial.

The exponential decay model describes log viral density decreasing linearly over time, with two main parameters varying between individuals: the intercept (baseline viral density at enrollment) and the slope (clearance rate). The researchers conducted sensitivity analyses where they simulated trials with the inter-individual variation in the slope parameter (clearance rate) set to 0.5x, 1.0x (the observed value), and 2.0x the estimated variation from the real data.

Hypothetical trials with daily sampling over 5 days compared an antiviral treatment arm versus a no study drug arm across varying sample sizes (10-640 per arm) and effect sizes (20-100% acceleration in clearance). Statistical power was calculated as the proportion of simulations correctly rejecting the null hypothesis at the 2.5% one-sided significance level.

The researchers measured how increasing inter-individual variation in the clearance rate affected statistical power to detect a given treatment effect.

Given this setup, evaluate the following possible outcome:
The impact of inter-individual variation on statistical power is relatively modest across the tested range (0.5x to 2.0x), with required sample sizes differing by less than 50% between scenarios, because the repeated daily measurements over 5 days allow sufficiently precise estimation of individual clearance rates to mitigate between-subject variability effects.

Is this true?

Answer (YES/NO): NO